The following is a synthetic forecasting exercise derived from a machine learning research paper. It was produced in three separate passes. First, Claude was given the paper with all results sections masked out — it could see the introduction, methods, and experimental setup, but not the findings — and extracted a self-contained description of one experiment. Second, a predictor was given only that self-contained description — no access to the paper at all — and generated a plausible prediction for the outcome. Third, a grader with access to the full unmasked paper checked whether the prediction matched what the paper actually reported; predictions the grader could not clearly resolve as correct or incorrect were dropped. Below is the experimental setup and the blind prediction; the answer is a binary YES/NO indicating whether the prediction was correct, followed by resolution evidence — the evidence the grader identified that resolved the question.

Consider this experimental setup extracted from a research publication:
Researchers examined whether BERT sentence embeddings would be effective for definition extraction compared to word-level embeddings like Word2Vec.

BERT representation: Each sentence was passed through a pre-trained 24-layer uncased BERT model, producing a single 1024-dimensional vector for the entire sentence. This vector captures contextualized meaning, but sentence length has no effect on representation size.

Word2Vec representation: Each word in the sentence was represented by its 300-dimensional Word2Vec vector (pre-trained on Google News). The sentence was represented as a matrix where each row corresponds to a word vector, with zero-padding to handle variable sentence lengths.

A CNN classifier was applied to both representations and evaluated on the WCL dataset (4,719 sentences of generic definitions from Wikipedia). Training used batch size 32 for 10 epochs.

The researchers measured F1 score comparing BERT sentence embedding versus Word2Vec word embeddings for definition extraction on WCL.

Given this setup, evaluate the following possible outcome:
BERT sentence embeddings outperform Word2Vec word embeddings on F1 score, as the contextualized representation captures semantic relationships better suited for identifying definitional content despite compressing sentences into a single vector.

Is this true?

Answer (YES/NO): YES